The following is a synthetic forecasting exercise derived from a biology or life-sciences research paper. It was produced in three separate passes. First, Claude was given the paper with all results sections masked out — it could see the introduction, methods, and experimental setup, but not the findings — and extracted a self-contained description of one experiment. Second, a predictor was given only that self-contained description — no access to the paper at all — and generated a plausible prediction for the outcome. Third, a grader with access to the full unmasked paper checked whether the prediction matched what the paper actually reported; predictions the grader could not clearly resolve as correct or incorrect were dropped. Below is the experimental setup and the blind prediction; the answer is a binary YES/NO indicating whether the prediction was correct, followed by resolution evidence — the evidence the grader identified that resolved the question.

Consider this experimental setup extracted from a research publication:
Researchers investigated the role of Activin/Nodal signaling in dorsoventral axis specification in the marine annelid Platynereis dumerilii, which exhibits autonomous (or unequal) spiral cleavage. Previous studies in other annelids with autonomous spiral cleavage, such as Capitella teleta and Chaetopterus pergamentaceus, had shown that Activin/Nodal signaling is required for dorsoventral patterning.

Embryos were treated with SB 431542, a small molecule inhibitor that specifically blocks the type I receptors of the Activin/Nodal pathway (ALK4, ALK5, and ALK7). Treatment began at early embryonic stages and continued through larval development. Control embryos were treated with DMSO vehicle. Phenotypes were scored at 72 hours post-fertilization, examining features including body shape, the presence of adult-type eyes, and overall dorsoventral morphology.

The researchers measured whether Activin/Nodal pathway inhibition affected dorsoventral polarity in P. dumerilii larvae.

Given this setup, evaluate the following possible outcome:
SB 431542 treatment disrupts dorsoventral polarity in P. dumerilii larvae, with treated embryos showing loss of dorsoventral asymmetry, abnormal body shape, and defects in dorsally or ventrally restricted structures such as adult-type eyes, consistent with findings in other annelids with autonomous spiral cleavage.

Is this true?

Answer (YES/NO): NO